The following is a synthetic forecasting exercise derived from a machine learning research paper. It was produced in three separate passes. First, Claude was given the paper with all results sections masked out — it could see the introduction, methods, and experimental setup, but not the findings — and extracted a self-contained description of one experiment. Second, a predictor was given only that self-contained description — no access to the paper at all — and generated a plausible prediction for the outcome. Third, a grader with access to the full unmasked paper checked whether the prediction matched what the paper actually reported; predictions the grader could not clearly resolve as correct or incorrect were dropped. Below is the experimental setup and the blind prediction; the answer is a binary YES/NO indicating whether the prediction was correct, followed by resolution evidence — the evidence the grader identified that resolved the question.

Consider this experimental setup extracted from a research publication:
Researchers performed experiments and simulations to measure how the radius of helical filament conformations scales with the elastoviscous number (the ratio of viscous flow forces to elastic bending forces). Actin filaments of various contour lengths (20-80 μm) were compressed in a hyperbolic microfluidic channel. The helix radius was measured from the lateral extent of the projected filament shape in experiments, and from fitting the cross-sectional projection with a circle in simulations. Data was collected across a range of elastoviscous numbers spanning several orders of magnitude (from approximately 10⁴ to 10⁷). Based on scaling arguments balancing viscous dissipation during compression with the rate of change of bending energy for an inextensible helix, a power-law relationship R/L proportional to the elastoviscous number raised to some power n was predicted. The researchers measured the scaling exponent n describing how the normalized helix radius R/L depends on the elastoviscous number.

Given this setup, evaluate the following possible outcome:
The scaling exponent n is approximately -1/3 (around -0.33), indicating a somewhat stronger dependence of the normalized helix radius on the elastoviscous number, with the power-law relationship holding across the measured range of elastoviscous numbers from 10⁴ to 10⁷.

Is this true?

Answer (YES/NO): NO